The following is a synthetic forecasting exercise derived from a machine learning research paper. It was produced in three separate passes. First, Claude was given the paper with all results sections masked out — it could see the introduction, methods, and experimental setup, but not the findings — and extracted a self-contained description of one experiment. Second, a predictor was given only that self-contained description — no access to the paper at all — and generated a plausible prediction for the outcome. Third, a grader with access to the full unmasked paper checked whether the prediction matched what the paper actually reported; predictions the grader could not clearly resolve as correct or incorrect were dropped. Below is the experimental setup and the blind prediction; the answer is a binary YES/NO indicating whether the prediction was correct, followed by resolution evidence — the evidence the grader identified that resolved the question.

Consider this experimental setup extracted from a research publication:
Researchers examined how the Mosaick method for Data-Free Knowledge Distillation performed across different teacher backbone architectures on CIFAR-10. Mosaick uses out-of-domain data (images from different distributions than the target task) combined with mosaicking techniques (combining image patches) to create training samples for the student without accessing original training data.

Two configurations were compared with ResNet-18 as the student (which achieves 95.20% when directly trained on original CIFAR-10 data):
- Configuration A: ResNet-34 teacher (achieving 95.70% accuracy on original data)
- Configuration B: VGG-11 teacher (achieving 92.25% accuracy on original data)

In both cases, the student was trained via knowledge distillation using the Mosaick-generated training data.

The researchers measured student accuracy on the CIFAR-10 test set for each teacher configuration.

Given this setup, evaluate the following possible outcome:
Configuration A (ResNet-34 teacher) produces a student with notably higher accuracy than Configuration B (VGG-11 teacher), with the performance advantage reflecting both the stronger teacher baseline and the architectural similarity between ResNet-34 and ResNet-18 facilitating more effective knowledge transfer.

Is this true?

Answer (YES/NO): NO